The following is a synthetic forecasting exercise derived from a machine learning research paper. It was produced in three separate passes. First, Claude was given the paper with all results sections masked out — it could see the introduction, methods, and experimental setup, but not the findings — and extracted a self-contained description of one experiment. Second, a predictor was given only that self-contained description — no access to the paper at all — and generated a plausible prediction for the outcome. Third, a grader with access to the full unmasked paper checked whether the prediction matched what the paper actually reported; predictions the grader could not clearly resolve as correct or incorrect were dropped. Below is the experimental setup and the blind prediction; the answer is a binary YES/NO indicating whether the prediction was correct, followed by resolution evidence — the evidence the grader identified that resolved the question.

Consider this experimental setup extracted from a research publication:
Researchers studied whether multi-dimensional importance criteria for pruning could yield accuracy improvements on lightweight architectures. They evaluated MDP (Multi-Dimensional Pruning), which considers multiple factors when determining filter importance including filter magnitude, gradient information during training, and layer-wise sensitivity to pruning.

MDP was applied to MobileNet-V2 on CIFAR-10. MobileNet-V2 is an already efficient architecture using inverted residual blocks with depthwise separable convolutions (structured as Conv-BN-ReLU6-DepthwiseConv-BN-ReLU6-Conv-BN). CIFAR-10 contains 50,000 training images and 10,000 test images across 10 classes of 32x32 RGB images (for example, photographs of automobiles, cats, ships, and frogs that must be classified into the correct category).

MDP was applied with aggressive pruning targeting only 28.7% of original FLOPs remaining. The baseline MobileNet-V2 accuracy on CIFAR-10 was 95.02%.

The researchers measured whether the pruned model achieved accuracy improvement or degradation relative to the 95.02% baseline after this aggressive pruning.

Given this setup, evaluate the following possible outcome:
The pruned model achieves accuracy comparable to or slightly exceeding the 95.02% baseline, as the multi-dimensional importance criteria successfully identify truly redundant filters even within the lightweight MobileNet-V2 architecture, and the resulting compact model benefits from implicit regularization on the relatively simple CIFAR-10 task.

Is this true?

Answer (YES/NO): YES